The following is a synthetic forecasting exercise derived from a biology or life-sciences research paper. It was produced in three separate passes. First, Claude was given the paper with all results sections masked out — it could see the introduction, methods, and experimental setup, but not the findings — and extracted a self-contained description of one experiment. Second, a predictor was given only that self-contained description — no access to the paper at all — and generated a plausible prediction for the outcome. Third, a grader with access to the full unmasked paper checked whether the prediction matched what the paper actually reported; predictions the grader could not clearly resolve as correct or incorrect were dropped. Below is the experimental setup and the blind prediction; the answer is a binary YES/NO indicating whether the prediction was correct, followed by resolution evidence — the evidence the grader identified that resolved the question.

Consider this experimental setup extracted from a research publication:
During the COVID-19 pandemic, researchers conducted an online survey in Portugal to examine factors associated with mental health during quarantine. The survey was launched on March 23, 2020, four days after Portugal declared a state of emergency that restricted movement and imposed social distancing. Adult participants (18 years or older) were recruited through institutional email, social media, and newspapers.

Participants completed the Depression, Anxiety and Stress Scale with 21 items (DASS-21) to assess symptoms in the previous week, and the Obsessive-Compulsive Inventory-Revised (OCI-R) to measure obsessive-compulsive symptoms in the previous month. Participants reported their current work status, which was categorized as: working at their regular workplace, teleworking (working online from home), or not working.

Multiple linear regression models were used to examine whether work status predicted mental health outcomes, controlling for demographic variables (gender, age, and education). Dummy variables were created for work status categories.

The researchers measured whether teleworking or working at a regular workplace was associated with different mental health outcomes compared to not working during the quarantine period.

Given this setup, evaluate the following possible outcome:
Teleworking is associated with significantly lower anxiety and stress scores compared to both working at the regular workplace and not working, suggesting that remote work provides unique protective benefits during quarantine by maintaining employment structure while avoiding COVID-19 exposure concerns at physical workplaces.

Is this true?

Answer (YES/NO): NO